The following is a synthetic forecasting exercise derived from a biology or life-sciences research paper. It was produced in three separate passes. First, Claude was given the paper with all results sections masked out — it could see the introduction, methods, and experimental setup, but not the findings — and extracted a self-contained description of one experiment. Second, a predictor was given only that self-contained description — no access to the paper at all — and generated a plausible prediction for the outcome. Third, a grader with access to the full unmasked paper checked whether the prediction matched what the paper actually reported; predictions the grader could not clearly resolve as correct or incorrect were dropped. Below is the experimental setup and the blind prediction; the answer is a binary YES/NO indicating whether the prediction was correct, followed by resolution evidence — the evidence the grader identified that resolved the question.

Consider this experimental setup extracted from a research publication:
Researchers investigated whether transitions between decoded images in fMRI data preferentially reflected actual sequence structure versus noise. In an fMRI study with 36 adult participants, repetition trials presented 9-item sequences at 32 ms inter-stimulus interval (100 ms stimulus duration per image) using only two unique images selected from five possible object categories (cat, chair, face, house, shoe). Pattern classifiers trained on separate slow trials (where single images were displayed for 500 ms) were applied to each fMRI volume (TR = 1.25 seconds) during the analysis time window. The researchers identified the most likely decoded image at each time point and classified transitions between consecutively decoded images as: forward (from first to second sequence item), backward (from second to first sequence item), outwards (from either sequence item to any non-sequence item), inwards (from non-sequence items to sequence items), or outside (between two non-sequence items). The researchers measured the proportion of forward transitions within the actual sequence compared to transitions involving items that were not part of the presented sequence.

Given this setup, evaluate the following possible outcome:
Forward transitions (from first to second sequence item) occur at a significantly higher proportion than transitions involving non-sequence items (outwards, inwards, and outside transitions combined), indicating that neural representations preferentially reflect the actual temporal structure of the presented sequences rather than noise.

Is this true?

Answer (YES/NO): NO